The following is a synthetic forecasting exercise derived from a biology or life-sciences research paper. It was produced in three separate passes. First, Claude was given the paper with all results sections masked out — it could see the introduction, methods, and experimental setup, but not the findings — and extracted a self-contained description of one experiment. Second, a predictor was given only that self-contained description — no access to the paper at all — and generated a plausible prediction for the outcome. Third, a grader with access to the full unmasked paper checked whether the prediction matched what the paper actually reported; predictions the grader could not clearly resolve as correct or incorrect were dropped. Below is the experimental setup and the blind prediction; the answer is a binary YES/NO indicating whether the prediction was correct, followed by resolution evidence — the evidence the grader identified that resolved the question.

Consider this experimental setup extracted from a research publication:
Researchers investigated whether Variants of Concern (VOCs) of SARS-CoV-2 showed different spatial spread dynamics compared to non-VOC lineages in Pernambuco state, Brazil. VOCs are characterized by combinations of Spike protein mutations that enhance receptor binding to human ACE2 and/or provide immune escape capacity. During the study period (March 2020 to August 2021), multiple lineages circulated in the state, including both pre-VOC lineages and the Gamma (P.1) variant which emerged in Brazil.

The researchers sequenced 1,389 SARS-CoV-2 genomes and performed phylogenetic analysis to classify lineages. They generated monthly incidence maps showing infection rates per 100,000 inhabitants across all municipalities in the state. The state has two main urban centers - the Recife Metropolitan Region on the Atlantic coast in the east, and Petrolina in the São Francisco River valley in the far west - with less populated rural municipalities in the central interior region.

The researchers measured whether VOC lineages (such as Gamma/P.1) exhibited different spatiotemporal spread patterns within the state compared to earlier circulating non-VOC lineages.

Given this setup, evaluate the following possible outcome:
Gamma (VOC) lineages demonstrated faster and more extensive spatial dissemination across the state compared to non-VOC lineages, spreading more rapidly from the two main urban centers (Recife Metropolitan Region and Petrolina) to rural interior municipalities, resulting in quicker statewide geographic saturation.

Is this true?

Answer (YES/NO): NO